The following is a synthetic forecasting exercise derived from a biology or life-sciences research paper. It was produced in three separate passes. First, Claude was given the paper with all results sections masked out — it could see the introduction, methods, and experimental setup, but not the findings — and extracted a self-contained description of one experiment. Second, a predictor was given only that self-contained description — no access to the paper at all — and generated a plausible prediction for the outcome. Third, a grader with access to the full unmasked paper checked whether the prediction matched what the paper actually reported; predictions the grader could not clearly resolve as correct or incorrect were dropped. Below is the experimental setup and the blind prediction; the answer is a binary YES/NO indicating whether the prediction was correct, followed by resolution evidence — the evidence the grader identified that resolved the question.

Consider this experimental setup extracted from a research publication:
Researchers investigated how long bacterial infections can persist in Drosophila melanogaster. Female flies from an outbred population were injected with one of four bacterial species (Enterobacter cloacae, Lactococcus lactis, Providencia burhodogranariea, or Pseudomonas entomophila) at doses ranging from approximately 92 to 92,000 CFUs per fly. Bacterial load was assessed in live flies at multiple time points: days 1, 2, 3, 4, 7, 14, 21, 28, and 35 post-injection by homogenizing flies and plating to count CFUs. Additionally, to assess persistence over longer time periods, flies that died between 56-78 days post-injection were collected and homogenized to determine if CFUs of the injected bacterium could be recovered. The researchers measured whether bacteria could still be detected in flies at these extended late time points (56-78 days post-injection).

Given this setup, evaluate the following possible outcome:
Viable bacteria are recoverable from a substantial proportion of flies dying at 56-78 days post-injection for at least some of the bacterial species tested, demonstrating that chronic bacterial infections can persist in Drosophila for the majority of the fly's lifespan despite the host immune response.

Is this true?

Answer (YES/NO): YES